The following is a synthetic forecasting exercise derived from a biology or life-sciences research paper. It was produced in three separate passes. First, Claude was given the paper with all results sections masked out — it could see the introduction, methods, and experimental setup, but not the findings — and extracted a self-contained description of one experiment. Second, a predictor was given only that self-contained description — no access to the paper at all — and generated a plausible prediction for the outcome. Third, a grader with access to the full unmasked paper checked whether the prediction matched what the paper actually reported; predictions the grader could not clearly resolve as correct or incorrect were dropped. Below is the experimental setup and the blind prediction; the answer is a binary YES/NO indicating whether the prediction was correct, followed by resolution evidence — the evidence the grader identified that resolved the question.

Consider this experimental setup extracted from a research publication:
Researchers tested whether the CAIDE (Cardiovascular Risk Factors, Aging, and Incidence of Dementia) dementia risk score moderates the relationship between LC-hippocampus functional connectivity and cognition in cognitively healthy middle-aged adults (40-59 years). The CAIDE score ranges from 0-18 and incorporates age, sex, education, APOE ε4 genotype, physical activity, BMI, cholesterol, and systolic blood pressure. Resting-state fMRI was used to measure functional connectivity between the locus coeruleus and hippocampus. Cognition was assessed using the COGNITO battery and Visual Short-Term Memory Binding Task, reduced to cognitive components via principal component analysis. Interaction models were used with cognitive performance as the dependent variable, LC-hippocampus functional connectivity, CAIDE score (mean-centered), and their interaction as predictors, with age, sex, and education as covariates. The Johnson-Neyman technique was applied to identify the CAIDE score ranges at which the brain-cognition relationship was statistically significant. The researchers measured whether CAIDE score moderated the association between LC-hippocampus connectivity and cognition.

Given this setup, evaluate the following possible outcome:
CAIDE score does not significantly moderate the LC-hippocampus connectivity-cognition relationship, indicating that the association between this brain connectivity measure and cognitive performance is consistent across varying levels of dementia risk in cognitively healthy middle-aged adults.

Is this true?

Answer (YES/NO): NO